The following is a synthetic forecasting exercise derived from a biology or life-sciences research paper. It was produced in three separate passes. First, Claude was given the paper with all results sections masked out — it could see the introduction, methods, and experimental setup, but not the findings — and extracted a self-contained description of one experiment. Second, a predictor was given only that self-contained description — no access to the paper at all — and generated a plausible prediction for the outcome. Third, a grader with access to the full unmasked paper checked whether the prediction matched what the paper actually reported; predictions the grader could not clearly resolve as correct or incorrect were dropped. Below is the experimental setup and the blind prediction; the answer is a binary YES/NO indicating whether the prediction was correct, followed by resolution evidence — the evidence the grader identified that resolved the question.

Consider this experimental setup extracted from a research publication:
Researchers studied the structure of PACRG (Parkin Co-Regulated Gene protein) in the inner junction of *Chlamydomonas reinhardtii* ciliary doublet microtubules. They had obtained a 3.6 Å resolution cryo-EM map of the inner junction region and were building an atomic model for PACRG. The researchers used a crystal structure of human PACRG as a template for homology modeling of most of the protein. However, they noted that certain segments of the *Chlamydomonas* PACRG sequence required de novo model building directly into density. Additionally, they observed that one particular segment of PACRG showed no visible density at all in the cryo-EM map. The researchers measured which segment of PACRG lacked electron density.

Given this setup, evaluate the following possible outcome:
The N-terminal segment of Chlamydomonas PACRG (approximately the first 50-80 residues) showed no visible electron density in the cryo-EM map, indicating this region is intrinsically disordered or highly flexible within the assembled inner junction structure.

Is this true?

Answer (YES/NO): NO